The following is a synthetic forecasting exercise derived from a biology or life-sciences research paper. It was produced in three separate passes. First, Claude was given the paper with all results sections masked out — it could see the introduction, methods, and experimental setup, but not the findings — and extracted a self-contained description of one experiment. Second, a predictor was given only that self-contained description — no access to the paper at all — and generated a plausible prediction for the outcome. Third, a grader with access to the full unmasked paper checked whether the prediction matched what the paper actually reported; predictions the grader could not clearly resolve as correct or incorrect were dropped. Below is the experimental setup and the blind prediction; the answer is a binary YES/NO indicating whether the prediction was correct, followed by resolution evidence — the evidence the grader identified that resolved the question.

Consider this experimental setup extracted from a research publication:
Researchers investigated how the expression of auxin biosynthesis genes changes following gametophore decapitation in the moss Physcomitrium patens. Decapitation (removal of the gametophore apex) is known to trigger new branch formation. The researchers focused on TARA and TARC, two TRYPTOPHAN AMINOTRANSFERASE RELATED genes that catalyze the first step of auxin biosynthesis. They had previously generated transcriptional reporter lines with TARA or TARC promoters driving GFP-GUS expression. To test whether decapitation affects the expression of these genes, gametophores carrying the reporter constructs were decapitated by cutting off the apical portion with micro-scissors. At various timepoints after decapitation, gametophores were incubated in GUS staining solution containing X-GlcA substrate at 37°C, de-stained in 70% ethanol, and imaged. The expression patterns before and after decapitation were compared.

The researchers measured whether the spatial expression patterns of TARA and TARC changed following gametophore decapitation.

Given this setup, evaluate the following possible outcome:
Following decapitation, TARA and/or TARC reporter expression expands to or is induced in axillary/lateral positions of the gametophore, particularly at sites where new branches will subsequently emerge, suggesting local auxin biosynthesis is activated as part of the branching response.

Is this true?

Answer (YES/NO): YES